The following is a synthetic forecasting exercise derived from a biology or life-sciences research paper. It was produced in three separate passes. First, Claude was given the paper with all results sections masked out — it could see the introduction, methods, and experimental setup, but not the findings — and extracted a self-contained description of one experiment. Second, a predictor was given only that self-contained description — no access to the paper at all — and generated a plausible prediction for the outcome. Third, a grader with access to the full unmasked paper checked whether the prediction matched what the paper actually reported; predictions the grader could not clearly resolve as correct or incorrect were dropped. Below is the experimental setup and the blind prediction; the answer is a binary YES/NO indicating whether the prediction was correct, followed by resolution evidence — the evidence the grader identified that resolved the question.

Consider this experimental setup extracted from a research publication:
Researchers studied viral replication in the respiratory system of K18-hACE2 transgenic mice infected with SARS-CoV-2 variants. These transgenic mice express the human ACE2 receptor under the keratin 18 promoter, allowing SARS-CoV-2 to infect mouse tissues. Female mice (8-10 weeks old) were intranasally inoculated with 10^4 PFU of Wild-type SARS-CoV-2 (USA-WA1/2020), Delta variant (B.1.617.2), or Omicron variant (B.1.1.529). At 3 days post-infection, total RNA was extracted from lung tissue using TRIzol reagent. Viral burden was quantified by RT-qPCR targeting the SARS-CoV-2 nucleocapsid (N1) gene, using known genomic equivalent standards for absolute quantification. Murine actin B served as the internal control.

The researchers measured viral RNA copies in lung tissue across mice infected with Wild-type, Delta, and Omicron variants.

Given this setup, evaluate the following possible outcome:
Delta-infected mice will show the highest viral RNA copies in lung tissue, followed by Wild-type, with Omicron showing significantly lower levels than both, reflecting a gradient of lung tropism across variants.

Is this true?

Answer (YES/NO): NO